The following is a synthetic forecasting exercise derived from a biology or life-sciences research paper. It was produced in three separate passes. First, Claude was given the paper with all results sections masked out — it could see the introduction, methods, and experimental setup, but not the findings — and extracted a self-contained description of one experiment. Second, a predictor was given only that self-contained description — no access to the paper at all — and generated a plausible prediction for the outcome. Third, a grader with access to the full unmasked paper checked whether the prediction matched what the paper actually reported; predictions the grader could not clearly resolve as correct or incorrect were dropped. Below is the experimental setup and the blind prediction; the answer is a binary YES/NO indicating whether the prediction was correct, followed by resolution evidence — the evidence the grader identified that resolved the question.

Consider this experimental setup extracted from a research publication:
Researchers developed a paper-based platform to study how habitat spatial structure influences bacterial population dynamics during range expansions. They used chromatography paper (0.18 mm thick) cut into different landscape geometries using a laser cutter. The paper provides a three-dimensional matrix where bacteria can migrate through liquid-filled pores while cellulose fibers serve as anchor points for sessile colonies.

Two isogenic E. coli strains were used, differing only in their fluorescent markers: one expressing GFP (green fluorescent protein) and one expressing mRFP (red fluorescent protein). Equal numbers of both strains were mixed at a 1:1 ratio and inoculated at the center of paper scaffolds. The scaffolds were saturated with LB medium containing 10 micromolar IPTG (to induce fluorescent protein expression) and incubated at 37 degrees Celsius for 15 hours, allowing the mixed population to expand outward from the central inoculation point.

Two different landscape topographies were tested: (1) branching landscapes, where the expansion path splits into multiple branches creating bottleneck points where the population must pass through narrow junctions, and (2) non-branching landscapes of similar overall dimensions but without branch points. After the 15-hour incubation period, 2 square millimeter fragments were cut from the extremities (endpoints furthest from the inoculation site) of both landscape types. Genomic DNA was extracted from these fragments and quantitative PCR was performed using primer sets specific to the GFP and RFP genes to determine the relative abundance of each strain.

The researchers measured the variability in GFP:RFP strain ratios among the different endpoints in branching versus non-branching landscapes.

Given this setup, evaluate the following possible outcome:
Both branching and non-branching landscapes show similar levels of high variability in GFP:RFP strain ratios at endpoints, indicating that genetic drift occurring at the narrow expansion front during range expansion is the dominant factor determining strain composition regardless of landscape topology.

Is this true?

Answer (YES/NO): NO